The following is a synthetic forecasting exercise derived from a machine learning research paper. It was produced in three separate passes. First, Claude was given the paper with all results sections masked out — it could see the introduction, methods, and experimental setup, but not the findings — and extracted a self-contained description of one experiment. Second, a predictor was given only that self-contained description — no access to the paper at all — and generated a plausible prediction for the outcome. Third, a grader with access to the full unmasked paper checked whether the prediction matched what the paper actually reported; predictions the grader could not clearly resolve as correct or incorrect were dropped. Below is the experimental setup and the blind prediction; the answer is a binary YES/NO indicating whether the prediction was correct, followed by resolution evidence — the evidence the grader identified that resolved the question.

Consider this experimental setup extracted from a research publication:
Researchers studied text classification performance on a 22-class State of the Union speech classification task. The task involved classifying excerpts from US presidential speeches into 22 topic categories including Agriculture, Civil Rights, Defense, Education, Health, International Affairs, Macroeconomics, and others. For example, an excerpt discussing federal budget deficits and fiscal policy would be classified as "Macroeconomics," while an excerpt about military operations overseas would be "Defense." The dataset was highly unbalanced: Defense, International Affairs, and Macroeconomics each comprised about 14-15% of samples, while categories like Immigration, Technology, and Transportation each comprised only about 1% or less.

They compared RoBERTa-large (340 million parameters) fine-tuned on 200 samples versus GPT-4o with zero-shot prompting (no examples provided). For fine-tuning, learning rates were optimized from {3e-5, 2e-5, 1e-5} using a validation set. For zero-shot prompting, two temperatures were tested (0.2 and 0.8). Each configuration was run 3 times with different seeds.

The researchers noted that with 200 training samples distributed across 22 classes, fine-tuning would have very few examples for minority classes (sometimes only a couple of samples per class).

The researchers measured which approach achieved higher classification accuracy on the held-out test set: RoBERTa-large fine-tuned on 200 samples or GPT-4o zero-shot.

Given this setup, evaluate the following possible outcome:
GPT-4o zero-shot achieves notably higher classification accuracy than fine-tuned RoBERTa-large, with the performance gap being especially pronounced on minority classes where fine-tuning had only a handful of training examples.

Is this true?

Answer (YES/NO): NO